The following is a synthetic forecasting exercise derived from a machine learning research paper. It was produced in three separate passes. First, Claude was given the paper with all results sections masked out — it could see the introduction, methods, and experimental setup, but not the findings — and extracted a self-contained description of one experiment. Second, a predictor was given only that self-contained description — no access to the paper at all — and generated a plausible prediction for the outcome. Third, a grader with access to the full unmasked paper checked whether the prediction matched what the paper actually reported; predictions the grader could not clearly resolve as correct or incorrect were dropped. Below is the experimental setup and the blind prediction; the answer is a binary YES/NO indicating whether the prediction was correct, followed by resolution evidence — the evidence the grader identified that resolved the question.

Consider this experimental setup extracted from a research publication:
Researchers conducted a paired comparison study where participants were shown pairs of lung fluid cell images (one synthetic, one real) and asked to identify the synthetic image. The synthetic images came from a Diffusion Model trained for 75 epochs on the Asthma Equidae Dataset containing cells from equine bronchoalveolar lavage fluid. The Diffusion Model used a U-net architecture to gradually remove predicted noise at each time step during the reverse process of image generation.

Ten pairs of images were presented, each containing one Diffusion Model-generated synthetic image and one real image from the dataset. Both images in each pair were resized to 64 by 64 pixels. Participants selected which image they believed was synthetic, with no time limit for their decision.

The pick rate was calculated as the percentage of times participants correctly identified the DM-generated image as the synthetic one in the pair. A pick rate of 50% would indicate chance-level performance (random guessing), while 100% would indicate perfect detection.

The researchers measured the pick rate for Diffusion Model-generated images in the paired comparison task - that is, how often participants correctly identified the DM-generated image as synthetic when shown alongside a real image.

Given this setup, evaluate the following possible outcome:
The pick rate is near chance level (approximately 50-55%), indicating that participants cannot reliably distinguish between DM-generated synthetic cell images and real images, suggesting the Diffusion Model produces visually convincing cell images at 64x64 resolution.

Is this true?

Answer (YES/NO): NO